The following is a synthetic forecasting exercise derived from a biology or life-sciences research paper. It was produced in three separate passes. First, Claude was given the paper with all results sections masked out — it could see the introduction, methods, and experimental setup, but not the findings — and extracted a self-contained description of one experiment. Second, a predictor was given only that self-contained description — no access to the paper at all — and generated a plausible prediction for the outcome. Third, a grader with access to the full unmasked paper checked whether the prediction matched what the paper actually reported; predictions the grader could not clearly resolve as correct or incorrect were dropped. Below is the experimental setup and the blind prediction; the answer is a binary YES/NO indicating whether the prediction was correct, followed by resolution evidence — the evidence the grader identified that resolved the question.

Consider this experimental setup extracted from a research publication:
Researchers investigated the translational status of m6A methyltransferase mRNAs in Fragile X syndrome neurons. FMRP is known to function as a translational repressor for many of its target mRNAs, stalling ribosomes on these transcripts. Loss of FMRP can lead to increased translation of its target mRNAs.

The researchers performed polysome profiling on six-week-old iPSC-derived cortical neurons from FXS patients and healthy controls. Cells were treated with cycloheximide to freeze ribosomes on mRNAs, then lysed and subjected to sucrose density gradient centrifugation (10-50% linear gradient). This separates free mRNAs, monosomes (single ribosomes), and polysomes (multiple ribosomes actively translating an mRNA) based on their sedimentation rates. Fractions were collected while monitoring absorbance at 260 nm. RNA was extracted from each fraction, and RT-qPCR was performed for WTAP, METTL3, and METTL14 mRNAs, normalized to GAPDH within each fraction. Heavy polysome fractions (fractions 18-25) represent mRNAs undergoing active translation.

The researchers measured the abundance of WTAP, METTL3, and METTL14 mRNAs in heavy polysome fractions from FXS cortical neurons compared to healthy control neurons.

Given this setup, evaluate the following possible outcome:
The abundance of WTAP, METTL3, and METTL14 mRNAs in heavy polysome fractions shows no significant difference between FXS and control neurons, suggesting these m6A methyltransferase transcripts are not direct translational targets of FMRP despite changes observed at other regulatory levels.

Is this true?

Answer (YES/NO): NO